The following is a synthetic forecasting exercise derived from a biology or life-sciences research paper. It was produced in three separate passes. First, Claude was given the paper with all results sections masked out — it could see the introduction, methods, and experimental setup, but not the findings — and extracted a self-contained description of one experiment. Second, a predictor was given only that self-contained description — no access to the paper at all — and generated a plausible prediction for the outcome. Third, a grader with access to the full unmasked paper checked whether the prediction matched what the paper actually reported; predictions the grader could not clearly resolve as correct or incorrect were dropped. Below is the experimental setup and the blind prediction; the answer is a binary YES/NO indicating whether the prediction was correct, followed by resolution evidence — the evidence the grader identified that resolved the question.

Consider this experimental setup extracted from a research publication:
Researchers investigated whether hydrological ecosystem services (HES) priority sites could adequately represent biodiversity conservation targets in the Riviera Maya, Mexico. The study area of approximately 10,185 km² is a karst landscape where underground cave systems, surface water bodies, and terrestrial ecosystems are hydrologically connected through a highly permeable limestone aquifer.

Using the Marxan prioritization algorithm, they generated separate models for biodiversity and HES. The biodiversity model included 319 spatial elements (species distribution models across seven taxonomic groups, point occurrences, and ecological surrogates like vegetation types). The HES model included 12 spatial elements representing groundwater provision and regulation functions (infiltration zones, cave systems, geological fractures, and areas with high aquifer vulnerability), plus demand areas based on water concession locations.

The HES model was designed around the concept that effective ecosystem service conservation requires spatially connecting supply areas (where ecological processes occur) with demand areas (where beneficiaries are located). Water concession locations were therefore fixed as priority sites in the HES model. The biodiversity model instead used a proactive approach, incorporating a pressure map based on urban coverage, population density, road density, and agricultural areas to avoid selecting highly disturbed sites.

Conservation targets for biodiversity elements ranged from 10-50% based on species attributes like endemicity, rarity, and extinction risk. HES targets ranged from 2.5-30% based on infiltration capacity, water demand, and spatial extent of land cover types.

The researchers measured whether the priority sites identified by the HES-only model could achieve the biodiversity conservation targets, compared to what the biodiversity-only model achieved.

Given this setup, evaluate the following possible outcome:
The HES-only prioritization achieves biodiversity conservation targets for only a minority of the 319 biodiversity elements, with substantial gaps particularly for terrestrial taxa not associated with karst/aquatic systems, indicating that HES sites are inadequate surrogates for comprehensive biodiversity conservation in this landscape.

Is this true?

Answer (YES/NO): NO